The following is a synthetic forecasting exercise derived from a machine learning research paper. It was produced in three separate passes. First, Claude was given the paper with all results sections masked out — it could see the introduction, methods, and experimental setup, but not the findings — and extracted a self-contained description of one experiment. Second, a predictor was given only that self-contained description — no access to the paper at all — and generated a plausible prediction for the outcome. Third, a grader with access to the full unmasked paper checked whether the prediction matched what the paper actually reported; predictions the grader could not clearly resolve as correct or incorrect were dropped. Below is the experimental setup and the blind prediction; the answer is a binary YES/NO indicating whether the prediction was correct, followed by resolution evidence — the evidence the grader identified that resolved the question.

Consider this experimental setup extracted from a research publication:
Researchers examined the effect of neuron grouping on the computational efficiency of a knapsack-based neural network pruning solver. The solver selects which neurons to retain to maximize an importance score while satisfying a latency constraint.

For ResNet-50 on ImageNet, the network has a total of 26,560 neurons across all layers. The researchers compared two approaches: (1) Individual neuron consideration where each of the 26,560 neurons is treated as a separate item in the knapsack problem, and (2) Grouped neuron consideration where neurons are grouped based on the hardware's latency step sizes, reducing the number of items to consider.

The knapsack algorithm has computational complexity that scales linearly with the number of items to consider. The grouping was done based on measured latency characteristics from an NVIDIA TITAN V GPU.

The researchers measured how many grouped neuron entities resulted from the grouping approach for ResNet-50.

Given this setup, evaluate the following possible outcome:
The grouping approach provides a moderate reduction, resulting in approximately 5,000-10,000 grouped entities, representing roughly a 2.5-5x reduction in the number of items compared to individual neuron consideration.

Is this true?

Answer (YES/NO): NO